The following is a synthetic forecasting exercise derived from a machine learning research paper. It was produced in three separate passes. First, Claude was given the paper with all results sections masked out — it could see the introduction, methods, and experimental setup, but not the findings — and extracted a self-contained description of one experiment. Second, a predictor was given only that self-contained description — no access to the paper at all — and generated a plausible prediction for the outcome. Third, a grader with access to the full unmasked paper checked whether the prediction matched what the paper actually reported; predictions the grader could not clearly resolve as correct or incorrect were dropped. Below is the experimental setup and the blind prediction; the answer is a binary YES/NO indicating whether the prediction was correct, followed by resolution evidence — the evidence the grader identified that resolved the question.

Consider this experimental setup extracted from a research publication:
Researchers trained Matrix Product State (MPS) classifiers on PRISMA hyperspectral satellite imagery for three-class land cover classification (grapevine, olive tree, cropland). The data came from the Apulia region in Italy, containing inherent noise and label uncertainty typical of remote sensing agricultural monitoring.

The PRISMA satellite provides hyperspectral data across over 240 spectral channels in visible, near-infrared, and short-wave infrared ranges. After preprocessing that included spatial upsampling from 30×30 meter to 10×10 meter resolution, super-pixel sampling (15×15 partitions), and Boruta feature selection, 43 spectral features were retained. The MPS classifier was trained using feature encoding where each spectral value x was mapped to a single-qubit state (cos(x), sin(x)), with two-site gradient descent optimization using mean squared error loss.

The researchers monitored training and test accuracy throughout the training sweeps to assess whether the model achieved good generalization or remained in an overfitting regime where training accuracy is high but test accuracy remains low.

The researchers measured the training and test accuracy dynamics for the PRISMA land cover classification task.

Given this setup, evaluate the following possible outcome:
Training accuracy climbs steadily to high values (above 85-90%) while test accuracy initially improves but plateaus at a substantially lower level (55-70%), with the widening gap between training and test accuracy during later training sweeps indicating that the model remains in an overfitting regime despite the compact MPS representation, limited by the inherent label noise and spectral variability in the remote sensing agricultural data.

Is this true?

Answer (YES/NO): NO